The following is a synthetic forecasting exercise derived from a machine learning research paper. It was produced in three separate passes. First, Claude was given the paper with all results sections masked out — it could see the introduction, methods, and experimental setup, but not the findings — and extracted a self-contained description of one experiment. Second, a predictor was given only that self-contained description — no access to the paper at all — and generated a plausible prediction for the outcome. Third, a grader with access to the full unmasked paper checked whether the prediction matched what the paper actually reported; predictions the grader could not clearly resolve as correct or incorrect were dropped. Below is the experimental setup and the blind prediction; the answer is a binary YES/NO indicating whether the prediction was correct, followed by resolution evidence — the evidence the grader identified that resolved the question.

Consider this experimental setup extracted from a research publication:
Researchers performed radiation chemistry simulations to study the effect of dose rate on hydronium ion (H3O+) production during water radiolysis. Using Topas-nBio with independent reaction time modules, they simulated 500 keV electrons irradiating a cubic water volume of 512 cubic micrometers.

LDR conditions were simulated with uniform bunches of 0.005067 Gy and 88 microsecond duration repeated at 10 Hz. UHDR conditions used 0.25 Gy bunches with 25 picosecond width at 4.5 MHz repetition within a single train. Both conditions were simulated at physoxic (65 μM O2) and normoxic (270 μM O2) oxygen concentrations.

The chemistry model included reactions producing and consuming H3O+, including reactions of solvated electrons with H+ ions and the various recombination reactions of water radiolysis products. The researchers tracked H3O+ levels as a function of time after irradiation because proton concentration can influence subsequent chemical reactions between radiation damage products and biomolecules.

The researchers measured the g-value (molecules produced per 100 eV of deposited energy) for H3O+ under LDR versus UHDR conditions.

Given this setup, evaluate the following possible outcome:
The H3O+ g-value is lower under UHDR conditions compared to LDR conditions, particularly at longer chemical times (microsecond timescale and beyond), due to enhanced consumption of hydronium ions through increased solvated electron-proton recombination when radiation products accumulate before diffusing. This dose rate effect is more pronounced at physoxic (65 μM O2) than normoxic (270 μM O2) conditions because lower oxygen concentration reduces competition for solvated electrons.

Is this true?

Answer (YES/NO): NO